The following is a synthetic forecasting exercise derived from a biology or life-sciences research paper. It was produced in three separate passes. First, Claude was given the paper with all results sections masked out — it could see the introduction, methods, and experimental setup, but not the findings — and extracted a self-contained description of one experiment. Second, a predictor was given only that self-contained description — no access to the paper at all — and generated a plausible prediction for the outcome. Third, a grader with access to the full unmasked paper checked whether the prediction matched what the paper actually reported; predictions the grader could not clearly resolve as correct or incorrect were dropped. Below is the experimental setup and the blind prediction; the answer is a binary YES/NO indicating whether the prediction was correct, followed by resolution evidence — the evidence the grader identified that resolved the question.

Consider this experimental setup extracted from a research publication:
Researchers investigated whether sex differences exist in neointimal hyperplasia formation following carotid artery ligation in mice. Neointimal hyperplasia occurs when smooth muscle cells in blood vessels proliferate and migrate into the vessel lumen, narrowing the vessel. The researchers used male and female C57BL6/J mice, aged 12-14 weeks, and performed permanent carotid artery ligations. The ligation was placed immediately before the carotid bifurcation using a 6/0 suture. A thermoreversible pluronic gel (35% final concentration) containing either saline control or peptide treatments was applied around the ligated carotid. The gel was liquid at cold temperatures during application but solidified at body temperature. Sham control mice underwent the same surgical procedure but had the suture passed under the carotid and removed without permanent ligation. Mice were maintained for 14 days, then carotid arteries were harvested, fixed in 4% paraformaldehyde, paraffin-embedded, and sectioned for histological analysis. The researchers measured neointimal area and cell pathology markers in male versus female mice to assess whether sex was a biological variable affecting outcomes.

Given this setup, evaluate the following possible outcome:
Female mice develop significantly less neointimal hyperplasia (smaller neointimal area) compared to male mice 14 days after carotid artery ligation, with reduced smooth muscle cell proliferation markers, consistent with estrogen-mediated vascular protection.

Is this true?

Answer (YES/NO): NO